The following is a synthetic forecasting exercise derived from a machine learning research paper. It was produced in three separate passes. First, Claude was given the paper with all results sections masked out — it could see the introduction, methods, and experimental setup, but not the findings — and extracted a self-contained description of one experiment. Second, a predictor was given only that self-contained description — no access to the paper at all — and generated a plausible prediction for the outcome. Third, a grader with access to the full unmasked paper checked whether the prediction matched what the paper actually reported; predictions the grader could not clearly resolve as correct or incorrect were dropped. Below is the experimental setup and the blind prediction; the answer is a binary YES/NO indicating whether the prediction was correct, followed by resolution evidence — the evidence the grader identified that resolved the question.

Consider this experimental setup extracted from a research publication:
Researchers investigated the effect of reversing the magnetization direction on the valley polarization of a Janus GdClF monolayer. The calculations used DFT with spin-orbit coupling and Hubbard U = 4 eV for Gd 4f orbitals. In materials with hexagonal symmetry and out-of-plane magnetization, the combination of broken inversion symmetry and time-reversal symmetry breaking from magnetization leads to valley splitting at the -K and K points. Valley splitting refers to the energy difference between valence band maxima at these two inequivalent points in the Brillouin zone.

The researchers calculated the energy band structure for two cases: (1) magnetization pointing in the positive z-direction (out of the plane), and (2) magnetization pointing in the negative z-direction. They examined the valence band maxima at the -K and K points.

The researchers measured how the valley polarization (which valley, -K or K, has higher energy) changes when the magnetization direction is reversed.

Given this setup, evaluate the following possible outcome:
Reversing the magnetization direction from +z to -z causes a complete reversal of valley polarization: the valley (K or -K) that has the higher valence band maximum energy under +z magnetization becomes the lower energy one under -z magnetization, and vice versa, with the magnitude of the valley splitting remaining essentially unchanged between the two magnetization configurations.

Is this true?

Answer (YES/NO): YES